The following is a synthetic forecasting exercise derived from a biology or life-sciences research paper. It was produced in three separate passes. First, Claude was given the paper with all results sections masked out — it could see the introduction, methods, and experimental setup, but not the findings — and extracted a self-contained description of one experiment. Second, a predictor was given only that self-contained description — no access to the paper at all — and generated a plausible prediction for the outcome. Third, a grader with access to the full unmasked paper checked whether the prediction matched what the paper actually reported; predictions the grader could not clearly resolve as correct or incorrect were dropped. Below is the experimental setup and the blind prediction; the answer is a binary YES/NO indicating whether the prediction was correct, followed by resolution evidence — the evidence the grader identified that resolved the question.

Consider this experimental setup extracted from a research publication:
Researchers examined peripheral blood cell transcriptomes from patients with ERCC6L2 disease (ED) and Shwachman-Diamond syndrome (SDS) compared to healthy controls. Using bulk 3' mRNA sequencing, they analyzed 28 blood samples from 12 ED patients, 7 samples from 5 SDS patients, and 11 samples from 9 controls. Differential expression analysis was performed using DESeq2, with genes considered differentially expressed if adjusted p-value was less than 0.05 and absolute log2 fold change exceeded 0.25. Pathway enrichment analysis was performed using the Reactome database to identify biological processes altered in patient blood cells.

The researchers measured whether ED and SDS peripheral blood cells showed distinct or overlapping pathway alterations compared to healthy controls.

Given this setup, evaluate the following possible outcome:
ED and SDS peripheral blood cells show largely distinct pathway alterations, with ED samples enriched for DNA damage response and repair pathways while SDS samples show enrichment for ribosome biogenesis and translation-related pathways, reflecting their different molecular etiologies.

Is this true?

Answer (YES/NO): NO